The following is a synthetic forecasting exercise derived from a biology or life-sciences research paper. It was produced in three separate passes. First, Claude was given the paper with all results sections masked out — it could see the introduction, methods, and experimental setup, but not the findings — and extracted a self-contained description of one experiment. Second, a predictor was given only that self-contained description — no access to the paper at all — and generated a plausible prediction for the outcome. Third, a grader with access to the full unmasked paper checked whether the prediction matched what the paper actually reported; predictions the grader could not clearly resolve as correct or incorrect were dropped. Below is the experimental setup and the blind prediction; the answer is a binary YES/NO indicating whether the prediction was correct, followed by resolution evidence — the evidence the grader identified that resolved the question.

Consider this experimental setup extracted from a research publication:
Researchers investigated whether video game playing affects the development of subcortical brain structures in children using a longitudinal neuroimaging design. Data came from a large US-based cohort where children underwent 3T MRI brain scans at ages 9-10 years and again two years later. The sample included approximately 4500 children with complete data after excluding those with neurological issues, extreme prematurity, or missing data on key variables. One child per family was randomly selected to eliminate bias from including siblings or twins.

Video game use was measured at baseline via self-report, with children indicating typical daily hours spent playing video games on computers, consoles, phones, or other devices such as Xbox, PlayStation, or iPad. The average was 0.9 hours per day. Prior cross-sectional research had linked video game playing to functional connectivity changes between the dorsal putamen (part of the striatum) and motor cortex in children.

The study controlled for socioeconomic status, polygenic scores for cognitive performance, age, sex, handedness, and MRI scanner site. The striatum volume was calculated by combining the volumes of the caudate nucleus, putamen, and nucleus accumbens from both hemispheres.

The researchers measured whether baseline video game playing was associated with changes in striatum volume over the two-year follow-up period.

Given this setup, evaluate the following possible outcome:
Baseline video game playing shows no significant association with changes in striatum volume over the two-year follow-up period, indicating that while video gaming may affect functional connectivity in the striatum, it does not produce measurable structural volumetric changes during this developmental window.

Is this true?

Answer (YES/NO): YES